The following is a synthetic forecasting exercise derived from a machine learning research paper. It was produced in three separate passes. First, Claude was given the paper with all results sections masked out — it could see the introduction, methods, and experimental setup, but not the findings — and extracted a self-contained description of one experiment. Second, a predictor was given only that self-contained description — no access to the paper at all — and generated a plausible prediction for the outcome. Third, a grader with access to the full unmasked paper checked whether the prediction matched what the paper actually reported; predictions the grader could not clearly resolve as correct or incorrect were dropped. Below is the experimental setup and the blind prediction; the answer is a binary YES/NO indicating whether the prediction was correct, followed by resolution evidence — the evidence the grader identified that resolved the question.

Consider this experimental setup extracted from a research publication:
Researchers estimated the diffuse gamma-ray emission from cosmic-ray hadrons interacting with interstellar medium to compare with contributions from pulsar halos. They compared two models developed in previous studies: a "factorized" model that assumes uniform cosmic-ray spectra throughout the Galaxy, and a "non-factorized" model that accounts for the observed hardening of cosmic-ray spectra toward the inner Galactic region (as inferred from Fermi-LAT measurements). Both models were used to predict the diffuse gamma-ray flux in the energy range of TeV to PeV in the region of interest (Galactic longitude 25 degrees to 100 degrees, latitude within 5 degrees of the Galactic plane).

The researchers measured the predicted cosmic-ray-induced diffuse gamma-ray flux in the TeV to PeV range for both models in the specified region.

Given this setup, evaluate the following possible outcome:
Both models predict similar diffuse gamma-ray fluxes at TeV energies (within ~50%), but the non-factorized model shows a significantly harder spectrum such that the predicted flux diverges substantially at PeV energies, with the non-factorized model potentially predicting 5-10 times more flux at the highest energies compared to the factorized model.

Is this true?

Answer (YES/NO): NO